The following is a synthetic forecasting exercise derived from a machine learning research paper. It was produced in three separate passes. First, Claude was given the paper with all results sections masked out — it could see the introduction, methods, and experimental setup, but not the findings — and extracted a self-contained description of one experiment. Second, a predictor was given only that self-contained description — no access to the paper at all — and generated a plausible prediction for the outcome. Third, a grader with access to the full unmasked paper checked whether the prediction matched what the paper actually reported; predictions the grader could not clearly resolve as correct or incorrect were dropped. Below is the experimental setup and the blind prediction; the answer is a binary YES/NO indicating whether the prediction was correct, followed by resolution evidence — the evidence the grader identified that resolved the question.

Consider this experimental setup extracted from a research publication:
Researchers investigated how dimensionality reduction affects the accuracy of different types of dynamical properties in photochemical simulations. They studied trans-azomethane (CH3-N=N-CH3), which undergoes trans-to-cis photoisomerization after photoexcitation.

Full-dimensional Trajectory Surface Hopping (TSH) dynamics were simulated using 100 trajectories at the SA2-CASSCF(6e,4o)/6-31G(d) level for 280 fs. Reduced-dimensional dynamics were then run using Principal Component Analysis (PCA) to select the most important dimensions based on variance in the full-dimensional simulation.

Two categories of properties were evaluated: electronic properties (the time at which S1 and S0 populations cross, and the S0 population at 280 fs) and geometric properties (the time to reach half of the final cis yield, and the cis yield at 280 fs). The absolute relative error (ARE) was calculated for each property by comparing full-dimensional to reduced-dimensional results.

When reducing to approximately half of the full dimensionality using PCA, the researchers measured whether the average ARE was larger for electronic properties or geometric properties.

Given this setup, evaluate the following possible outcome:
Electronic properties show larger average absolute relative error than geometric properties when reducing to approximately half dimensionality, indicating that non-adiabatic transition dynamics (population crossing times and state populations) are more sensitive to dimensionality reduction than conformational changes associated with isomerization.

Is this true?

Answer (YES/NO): YES